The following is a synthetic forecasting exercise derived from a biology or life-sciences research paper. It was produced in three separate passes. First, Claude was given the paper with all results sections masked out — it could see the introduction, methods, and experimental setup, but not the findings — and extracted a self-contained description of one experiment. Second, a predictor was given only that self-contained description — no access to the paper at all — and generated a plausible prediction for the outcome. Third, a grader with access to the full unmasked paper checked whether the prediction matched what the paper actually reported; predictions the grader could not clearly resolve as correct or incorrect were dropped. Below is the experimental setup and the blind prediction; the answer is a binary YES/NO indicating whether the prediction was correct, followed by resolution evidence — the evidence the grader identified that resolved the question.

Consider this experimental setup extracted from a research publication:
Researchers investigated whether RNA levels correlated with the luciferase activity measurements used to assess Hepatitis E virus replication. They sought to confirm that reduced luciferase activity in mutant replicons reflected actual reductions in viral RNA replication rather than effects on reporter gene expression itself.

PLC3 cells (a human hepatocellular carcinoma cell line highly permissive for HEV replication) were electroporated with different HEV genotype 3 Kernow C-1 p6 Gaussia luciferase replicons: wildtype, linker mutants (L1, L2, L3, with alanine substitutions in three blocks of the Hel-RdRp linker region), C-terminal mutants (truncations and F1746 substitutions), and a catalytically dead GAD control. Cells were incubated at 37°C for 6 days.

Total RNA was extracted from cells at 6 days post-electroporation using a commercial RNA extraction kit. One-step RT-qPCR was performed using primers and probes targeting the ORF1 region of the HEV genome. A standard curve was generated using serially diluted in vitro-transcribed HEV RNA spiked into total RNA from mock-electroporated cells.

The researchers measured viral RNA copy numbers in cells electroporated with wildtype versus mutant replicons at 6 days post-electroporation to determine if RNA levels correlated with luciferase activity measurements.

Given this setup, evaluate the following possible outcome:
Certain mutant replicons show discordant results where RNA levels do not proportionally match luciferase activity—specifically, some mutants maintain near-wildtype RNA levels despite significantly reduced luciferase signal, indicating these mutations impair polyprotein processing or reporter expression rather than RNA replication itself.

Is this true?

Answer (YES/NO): NO